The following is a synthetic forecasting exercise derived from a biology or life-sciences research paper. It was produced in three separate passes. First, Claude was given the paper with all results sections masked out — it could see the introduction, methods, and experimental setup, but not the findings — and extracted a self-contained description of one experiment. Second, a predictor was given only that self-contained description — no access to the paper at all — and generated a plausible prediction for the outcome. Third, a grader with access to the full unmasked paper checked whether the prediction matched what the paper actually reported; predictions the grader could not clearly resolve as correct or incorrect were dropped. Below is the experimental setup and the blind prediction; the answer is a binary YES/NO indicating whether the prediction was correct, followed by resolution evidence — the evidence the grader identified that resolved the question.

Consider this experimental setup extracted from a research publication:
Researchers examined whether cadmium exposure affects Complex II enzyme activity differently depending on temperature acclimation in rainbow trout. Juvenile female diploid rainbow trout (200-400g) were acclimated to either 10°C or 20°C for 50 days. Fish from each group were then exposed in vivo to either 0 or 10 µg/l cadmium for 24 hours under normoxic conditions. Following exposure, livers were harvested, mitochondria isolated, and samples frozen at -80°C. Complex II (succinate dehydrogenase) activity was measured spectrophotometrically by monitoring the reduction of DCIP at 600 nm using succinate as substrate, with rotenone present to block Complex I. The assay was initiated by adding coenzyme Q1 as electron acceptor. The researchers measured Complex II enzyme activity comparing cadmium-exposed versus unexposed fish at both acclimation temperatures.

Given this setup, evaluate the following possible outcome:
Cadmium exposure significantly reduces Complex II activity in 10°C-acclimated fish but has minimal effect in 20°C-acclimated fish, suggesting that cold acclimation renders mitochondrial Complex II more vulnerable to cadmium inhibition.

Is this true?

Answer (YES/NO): NO